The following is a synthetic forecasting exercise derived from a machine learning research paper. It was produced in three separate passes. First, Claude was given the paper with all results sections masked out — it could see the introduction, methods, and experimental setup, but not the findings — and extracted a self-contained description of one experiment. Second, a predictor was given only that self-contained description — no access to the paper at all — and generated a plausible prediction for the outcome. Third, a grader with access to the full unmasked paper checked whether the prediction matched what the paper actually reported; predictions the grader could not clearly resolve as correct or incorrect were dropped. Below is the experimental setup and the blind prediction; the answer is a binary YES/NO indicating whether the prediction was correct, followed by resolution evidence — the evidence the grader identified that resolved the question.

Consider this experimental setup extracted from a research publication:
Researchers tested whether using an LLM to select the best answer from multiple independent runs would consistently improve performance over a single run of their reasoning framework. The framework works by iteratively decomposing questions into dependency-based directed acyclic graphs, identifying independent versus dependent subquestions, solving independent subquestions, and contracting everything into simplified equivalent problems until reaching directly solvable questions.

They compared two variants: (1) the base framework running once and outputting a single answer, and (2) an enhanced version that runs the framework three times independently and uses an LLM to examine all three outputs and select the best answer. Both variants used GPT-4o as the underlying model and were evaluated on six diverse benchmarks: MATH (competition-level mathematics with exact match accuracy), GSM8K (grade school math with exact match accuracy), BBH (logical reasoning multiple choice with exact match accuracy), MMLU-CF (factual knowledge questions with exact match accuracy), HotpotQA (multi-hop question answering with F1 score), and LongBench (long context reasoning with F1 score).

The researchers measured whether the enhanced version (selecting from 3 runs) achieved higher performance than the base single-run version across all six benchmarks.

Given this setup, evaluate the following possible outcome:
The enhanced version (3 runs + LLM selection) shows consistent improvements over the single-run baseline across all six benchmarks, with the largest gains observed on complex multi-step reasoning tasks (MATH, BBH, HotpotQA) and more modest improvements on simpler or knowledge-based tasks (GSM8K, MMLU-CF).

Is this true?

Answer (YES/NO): NO